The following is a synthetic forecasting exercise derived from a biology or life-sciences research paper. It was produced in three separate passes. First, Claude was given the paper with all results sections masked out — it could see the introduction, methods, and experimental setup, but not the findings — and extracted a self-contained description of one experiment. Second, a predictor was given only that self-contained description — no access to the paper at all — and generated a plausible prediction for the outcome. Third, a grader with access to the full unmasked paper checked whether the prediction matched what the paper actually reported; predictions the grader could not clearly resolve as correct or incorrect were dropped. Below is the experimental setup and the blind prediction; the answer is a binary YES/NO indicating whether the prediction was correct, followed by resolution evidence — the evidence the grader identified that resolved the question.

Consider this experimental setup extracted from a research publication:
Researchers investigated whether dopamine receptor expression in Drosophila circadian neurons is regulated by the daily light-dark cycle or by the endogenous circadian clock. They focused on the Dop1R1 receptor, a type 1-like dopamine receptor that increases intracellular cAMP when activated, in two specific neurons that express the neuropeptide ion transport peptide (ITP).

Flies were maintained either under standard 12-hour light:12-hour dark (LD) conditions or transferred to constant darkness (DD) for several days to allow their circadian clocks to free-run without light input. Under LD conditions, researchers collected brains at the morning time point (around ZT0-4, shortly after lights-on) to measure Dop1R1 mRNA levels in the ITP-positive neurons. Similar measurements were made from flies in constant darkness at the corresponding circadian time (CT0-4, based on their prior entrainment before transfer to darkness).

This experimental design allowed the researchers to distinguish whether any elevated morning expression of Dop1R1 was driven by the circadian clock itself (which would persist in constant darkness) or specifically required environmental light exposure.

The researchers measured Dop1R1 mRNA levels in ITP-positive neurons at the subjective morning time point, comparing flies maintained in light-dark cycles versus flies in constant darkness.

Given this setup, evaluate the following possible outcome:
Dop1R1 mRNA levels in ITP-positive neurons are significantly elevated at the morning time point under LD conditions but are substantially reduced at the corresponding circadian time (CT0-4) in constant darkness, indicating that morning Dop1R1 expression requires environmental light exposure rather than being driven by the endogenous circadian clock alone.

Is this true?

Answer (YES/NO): YES